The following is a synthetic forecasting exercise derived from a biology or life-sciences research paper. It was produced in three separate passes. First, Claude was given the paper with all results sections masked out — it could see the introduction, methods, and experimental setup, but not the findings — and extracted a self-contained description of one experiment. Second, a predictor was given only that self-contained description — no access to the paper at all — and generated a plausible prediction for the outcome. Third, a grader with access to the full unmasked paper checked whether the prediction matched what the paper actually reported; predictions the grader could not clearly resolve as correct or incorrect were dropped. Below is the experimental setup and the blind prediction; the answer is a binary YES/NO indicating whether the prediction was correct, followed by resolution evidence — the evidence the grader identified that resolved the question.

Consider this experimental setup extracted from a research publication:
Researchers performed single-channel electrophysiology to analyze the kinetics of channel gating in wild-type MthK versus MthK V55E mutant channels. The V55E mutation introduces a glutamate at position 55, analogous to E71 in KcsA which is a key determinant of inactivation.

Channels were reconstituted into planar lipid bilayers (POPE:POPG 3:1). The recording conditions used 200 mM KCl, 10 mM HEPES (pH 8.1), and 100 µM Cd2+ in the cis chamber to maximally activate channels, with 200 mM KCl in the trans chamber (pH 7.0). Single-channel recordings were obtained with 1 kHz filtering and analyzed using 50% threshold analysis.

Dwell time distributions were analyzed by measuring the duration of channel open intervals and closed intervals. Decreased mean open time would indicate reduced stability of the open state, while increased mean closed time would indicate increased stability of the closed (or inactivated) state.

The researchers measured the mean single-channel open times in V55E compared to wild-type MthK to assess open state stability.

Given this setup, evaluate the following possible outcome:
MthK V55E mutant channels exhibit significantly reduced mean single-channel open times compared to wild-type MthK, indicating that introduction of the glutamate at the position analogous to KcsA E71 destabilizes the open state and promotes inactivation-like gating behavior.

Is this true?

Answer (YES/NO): YES